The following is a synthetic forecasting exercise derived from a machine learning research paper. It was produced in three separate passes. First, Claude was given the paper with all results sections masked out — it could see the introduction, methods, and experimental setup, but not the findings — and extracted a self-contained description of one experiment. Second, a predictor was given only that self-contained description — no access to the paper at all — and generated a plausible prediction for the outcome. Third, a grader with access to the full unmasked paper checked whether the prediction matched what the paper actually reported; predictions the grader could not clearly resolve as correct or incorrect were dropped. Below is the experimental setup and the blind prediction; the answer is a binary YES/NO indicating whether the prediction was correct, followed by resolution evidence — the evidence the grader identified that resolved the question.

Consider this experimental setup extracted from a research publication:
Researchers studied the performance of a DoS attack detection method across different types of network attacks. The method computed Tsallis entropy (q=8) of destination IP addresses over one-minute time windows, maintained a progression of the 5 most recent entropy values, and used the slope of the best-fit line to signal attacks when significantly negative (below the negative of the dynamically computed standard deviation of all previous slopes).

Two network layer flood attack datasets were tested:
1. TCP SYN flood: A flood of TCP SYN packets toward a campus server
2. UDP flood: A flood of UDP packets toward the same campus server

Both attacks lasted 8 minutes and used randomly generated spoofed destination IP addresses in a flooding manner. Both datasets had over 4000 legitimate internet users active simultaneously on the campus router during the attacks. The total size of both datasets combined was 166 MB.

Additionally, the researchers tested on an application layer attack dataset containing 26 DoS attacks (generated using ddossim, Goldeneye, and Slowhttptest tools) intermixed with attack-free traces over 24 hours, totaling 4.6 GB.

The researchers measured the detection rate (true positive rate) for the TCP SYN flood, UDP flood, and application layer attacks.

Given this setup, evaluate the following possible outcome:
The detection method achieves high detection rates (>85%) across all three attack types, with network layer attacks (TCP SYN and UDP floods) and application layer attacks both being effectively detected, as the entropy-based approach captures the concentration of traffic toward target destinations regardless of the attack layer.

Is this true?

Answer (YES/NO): NO